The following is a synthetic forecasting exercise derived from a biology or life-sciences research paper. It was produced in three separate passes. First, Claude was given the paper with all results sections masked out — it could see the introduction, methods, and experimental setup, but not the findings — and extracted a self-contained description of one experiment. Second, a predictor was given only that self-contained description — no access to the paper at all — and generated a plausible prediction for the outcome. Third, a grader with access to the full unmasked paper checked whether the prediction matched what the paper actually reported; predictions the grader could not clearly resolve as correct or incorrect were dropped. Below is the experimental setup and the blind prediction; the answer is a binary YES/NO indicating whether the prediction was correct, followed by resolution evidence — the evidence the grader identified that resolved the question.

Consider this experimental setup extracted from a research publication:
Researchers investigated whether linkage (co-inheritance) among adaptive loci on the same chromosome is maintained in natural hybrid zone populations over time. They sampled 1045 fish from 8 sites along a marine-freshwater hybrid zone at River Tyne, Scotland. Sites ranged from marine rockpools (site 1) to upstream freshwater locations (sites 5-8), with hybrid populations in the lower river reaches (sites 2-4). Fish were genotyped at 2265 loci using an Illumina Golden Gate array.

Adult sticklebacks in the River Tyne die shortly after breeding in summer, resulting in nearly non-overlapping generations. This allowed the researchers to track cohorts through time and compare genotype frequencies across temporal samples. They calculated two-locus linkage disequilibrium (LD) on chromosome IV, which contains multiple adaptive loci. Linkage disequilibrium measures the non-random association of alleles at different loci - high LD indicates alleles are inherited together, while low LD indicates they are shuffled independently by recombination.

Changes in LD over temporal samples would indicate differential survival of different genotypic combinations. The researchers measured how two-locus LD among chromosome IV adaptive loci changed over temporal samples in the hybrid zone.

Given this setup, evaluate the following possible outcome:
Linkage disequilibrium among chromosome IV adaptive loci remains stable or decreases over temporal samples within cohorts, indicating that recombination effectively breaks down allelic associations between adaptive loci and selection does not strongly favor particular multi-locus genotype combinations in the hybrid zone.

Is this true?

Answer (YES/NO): NO